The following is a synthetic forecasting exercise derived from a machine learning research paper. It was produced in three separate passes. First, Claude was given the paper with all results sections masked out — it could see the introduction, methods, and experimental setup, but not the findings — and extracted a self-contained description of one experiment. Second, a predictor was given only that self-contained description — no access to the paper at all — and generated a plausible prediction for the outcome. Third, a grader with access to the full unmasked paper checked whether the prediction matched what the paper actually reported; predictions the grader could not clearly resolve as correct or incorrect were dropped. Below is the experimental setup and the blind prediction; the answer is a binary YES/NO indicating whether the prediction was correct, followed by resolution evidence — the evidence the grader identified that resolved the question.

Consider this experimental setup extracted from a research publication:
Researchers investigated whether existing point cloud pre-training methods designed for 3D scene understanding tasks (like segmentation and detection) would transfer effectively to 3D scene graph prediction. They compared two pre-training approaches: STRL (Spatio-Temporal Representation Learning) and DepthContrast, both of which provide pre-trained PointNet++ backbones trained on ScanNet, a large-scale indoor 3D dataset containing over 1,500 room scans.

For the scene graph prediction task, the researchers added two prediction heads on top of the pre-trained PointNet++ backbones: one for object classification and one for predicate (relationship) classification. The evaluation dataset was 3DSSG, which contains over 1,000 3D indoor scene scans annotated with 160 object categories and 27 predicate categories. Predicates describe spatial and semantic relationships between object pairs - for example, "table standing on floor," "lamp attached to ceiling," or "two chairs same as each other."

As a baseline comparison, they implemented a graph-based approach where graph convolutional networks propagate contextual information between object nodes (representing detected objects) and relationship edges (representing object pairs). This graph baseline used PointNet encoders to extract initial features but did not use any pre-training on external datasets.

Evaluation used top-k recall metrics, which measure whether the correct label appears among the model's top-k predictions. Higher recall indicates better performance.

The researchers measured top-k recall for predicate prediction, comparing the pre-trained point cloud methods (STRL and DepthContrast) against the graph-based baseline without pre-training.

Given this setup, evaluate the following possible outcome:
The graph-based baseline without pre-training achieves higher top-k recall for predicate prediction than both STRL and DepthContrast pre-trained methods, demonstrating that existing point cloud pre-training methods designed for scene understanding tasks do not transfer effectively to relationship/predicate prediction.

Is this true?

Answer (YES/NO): YES